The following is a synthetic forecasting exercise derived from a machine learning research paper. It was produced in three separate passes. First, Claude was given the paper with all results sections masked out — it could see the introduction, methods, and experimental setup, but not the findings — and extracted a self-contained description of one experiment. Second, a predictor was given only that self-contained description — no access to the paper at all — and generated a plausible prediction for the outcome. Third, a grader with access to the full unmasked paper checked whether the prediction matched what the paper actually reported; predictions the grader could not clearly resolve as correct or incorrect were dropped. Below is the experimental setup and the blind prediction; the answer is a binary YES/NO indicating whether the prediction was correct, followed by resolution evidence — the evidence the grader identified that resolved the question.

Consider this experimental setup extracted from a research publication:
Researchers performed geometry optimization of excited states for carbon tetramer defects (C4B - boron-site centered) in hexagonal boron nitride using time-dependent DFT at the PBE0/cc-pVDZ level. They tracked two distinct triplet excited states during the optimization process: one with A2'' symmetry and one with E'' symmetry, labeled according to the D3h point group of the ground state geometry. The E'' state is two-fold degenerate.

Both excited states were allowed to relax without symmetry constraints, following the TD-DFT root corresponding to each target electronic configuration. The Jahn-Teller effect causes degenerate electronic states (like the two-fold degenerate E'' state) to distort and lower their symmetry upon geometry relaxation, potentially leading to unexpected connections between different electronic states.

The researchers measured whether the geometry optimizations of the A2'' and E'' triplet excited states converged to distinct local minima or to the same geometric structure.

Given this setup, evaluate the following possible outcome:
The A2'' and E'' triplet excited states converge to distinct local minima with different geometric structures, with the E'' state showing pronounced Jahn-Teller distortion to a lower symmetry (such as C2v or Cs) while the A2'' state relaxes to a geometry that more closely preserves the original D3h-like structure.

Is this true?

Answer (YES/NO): NO